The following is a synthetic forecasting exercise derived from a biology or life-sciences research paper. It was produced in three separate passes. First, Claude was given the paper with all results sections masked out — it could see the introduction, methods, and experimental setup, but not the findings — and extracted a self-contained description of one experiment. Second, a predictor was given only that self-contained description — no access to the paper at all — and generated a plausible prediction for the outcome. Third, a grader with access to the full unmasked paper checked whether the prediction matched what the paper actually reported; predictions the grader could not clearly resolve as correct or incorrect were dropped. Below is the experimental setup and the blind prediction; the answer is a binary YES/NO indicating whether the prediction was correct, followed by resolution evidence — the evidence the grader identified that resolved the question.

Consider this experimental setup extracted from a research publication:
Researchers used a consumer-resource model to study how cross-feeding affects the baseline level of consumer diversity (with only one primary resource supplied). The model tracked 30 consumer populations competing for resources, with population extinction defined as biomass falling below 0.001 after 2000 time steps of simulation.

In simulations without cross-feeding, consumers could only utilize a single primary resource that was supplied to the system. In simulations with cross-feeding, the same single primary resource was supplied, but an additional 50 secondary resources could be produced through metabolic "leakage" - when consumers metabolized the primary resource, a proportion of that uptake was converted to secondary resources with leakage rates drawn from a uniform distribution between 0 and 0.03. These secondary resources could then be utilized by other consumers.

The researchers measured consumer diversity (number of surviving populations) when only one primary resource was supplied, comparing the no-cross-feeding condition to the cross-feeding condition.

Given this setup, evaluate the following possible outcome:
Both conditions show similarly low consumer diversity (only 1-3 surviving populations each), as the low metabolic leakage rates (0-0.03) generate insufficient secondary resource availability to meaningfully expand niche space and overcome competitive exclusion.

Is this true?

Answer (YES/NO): NO